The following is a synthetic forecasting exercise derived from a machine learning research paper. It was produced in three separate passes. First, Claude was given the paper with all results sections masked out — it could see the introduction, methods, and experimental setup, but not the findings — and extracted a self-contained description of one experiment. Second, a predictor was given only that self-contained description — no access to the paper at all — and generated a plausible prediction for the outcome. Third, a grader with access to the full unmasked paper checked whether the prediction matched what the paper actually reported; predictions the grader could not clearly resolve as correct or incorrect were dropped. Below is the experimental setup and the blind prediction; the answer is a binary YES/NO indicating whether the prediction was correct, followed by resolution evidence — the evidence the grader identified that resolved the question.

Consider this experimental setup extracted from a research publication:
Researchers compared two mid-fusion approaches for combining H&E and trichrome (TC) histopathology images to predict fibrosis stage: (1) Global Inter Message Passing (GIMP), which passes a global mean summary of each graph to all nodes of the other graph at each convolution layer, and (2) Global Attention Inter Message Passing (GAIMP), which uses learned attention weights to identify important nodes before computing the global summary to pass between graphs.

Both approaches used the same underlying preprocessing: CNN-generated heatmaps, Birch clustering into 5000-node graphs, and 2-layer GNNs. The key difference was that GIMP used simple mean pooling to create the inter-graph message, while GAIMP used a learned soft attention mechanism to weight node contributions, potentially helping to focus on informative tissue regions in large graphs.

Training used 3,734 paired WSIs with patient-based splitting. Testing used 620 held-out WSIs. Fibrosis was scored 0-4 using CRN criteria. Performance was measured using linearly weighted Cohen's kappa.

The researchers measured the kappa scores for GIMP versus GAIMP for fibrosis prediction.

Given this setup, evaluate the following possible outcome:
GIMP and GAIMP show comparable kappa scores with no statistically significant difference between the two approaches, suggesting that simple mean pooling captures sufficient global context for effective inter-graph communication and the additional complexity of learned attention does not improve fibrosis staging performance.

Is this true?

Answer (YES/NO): NO